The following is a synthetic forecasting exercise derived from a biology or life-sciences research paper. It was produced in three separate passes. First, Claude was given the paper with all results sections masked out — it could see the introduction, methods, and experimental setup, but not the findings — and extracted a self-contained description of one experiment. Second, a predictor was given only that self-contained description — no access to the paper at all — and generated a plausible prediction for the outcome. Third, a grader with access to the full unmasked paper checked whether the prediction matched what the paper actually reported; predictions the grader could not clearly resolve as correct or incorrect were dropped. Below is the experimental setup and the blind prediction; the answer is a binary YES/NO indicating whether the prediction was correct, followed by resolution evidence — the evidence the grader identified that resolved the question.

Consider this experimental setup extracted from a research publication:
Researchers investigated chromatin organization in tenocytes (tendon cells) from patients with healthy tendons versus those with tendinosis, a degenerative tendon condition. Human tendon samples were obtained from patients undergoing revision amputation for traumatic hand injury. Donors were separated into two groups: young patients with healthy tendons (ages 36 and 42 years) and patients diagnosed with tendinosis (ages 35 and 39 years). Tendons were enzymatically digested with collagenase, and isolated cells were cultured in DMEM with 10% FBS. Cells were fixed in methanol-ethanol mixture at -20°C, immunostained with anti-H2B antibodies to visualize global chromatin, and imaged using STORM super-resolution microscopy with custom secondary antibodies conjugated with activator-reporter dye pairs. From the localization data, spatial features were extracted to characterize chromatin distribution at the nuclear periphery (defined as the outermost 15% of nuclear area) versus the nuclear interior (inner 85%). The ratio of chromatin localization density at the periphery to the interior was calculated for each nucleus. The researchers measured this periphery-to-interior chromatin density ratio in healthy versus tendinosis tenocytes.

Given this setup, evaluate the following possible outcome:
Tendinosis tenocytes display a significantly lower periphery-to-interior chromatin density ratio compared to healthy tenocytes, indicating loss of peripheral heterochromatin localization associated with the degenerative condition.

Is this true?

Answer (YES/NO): NO